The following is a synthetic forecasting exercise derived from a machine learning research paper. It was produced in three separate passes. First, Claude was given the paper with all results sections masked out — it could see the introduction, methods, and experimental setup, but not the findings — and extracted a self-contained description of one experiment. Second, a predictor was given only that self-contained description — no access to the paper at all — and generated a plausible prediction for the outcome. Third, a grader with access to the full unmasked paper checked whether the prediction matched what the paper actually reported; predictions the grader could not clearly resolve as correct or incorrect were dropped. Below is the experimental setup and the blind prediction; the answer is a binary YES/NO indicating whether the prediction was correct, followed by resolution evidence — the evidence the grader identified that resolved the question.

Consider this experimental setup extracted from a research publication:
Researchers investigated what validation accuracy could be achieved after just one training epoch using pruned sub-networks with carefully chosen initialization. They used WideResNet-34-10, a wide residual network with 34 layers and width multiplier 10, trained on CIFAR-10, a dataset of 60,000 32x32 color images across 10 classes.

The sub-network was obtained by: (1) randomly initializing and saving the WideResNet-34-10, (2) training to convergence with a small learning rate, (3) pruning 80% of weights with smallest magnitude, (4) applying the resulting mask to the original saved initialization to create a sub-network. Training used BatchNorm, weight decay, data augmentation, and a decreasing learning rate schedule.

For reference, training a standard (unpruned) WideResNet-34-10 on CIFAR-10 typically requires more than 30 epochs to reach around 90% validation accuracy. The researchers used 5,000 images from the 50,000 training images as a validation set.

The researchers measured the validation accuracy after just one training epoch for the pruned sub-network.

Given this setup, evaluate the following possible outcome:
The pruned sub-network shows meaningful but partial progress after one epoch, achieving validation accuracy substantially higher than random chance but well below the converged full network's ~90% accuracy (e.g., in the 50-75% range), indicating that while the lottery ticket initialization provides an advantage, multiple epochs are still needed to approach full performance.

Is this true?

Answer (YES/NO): NO